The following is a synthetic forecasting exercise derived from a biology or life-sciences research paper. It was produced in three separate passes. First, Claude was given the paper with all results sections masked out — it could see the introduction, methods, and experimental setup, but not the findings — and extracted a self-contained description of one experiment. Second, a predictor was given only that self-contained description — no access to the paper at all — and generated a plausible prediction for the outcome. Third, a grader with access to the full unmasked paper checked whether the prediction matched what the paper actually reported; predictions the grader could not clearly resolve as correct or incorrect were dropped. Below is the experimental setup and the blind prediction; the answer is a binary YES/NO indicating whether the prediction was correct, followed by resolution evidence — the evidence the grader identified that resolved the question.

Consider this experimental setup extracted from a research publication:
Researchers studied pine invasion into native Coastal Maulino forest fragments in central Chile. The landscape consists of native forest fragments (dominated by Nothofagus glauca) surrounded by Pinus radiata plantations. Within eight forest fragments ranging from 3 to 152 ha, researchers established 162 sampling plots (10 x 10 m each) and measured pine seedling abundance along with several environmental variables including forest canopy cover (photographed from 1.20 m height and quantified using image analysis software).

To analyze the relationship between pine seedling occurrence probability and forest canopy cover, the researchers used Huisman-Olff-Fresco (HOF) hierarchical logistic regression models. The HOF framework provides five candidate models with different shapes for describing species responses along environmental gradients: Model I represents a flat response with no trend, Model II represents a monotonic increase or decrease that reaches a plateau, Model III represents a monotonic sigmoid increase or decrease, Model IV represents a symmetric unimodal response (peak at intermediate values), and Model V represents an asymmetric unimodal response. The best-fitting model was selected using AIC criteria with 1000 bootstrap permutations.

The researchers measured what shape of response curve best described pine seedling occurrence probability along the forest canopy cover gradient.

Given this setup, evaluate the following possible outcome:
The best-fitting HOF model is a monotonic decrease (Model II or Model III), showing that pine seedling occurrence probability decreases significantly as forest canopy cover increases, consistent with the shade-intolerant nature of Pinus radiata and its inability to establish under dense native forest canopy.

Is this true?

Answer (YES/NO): NO